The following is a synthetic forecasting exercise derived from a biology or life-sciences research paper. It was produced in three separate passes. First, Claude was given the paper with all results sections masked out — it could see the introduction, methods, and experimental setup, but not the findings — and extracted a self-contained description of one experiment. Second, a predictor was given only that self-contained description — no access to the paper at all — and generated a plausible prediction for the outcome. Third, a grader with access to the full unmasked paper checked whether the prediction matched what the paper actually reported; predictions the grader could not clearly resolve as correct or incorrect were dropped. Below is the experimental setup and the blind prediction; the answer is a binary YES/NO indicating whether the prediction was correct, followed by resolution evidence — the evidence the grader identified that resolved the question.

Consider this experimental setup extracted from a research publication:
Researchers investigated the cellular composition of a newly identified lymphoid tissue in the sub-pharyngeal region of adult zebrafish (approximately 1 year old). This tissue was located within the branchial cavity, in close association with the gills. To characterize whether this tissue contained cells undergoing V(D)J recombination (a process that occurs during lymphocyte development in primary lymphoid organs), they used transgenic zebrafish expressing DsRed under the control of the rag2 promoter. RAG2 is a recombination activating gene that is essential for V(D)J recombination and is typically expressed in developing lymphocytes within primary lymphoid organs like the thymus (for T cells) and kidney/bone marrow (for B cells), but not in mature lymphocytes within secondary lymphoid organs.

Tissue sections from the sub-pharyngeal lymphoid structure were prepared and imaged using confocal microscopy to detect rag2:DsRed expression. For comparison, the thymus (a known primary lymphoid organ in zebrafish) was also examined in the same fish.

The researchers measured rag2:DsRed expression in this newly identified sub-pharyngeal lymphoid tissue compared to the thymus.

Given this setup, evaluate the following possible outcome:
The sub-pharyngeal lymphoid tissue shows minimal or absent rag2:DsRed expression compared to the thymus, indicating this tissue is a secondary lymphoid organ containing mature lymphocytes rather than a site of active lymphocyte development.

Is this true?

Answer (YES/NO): YES